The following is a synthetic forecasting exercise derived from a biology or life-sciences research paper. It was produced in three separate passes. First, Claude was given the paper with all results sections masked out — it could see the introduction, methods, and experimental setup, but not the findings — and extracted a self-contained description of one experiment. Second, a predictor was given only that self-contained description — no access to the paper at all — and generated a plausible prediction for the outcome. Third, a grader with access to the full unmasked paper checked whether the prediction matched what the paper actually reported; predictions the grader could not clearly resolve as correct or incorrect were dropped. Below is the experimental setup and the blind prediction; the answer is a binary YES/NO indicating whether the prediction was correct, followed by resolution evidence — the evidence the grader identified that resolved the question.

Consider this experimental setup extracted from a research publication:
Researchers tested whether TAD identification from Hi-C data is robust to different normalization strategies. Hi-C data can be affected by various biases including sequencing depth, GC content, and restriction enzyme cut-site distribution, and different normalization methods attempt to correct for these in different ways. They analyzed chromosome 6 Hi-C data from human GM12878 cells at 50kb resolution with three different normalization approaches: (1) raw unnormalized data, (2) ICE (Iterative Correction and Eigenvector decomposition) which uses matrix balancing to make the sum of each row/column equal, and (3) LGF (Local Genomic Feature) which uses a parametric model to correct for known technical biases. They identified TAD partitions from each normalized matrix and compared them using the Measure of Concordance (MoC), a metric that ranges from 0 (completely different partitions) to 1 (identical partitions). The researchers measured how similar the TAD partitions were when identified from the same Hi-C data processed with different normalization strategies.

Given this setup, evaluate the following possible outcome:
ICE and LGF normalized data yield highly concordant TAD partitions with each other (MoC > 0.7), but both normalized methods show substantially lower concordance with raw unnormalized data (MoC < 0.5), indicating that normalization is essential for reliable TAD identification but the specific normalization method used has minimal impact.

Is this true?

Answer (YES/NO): NO